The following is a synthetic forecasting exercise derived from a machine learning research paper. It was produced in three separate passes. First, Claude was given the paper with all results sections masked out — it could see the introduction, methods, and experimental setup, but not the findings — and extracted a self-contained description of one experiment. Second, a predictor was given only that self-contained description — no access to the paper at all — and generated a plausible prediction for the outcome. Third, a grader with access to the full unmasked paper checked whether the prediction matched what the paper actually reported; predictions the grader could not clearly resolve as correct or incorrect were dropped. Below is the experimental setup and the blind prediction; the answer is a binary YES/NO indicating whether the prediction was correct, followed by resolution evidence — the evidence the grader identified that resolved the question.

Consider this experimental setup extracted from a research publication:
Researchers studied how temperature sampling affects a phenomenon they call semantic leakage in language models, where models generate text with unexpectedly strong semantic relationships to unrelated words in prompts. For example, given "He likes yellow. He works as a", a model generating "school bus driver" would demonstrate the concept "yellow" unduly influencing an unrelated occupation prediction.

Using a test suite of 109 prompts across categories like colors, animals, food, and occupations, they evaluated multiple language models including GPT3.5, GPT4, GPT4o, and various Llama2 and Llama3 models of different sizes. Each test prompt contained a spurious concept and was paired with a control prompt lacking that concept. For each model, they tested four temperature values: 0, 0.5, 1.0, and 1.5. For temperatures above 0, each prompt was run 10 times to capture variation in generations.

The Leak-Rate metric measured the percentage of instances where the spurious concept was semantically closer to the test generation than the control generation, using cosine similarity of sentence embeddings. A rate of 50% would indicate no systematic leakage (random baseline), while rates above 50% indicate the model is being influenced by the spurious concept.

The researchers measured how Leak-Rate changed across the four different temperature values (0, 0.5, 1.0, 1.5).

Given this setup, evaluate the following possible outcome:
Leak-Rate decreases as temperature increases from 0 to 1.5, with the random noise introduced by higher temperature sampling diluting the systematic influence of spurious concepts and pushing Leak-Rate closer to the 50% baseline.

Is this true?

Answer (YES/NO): NO